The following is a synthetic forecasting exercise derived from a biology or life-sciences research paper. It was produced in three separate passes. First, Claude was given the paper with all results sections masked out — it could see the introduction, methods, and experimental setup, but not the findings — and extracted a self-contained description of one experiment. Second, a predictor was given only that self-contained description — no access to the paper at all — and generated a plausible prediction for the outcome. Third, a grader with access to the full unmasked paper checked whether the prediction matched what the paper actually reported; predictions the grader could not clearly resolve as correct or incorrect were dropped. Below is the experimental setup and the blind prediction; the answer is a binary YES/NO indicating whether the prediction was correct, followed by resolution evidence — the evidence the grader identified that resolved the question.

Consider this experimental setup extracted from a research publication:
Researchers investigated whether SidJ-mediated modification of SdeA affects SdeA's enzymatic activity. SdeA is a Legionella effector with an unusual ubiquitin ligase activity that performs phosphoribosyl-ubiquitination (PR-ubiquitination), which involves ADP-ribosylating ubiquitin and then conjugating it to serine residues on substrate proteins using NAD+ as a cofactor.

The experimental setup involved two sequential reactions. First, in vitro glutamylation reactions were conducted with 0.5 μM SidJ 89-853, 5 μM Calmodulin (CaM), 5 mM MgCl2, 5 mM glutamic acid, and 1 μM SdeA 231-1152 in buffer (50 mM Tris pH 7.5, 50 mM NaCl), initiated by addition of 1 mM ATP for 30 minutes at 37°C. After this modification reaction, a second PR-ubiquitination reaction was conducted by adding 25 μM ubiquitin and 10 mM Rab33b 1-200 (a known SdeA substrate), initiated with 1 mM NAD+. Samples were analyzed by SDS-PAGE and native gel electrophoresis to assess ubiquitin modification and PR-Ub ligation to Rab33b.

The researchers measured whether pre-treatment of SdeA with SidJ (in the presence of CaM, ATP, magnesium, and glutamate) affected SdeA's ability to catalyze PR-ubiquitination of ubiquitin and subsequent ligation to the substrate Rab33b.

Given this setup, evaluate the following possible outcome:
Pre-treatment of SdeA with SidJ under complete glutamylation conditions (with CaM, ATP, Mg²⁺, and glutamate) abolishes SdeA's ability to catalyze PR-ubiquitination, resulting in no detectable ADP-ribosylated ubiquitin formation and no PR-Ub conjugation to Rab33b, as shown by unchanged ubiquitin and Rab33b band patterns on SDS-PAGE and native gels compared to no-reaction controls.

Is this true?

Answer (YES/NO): NO